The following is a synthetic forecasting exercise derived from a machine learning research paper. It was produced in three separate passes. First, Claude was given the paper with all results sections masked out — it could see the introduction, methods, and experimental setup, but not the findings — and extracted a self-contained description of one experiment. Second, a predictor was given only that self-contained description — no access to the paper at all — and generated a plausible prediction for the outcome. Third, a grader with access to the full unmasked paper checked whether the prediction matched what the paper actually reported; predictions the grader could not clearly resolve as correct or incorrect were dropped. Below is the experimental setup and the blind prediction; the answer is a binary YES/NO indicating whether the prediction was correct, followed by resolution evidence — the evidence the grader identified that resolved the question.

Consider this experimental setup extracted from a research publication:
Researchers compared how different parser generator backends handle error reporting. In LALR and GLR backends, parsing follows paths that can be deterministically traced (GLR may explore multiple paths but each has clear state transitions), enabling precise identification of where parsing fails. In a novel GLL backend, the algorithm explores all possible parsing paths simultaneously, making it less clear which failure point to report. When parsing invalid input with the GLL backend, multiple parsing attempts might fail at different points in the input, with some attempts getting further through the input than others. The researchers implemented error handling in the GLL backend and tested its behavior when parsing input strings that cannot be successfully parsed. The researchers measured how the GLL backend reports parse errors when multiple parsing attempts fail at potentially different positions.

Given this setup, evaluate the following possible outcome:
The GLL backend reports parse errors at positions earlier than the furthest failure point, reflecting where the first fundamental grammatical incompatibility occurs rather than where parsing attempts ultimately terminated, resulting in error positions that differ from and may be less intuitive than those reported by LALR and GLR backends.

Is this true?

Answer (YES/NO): NO